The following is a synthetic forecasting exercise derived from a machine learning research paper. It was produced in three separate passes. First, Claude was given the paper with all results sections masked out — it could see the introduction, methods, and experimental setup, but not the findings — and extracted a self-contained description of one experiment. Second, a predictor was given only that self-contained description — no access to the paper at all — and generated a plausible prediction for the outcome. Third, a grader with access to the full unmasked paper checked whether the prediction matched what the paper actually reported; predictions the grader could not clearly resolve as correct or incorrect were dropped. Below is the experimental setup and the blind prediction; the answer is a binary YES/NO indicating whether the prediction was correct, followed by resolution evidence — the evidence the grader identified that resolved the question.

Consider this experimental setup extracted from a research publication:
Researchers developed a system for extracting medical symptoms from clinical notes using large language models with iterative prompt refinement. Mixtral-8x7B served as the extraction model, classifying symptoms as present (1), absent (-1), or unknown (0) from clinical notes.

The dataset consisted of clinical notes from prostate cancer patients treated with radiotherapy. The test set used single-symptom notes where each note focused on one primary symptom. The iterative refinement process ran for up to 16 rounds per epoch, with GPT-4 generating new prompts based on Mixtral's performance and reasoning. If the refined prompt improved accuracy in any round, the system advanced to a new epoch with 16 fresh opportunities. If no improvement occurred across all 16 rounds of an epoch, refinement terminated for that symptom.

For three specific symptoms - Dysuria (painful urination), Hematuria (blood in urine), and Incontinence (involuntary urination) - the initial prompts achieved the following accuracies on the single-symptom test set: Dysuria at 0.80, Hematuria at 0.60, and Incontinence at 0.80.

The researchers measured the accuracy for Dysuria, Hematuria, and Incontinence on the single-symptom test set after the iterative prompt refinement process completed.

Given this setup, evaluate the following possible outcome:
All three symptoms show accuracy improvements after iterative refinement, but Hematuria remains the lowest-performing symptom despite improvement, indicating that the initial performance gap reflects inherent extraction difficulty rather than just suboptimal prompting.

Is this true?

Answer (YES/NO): NO